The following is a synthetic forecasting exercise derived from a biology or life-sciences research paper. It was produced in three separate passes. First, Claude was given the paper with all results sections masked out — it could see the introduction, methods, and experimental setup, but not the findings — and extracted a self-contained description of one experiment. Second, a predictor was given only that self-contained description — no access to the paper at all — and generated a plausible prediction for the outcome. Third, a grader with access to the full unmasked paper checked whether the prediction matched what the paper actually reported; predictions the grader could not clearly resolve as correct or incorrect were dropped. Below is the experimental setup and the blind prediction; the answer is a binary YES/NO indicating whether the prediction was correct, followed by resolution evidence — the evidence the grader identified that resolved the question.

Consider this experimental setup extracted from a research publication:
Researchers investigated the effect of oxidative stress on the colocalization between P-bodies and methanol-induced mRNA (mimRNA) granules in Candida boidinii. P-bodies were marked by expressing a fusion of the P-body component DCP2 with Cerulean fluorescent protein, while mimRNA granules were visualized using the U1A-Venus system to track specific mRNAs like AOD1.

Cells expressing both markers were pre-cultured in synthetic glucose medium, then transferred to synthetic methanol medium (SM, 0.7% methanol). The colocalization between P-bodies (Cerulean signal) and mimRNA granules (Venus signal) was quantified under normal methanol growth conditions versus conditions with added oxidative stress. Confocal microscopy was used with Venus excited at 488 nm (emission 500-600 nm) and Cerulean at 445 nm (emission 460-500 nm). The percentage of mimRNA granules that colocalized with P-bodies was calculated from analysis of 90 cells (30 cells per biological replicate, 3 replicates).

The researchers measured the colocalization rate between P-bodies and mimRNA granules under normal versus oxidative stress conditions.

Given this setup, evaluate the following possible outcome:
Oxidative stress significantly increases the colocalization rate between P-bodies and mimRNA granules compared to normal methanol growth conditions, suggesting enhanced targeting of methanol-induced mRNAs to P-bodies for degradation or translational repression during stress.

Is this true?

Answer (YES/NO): YES